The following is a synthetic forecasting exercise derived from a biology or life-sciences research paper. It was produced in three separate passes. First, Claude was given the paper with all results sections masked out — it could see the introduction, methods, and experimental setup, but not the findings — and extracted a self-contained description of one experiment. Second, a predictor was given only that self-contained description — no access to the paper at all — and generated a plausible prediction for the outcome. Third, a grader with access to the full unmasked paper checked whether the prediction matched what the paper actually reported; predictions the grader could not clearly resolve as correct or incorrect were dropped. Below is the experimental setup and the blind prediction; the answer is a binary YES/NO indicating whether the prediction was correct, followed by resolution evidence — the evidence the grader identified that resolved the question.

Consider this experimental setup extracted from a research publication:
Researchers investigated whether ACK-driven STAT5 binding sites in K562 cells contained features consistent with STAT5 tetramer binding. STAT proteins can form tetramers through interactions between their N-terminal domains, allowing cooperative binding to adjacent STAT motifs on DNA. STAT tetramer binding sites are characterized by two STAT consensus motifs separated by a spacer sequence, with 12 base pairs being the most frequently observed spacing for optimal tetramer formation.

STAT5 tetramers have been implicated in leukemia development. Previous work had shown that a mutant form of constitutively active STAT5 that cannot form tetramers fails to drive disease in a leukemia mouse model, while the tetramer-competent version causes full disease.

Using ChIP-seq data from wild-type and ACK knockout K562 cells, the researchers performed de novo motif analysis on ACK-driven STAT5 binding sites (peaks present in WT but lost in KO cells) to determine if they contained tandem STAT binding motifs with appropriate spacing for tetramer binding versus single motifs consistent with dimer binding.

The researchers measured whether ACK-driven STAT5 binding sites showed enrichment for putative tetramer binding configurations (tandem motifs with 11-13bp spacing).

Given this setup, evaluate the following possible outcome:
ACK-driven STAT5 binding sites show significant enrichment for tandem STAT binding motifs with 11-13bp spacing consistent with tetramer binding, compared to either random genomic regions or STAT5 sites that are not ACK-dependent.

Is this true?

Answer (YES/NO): YES